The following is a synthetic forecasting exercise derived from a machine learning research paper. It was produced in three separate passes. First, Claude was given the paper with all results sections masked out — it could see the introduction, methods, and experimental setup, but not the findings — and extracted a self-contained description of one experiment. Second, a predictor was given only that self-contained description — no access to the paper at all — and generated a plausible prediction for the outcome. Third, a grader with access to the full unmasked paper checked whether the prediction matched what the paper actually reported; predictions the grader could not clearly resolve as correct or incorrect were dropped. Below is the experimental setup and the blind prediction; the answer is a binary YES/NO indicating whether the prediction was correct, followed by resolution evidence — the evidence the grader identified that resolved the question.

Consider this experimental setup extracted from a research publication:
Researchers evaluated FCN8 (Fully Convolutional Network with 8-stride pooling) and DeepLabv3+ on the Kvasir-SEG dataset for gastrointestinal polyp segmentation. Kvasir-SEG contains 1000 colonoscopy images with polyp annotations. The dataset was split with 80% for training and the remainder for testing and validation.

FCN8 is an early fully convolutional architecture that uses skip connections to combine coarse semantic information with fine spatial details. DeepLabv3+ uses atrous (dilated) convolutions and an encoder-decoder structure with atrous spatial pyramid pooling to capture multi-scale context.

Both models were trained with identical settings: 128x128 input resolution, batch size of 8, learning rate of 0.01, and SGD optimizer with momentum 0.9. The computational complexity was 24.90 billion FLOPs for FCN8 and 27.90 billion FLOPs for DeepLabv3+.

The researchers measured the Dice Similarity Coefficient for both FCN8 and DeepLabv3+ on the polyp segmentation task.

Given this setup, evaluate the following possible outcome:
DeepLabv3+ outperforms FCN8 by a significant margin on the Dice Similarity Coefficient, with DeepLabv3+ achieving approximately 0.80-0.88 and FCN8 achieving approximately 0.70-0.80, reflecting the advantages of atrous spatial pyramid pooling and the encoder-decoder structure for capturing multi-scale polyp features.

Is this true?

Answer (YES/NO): NO